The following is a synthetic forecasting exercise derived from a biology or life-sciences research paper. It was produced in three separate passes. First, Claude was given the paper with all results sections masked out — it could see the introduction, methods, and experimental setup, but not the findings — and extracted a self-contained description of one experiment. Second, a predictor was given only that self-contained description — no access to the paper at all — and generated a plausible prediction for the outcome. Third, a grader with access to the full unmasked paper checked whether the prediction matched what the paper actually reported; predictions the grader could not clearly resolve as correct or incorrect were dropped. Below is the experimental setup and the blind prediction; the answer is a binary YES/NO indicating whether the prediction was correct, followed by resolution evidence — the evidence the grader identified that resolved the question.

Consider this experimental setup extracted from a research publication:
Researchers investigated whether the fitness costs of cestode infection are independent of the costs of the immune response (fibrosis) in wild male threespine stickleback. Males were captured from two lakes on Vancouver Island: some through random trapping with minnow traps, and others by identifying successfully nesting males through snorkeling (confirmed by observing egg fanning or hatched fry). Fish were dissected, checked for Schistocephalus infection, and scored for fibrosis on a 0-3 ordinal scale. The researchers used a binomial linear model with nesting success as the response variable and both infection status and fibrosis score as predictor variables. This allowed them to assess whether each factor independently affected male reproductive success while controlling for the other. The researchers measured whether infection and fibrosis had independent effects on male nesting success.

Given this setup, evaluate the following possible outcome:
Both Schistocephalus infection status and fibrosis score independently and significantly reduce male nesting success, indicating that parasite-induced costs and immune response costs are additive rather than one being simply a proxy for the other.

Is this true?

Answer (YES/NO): NO